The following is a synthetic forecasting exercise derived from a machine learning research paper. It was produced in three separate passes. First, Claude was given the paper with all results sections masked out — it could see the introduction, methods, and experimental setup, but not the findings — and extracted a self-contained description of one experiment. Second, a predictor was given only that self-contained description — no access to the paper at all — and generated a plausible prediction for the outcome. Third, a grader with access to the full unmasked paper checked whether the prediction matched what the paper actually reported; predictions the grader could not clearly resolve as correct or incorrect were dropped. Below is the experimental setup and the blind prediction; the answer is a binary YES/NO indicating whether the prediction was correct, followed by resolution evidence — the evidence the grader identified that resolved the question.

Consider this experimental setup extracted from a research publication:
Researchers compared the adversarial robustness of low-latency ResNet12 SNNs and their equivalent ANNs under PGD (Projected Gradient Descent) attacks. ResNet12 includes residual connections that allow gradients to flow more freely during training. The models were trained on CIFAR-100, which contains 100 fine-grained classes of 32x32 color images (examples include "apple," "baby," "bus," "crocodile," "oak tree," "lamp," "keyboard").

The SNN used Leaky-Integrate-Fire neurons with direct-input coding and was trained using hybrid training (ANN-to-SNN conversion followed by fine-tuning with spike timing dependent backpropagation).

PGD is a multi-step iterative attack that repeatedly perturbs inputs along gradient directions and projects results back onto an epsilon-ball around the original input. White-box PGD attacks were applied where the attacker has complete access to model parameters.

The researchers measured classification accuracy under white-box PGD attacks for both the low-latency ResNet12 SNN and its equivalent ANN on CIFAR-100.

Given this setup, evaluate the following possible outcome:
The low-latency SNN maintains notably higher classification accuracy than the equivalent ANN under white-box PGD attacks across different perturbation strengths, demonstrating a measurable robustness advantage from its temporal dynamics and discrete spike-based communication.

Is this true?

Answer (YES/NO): NO